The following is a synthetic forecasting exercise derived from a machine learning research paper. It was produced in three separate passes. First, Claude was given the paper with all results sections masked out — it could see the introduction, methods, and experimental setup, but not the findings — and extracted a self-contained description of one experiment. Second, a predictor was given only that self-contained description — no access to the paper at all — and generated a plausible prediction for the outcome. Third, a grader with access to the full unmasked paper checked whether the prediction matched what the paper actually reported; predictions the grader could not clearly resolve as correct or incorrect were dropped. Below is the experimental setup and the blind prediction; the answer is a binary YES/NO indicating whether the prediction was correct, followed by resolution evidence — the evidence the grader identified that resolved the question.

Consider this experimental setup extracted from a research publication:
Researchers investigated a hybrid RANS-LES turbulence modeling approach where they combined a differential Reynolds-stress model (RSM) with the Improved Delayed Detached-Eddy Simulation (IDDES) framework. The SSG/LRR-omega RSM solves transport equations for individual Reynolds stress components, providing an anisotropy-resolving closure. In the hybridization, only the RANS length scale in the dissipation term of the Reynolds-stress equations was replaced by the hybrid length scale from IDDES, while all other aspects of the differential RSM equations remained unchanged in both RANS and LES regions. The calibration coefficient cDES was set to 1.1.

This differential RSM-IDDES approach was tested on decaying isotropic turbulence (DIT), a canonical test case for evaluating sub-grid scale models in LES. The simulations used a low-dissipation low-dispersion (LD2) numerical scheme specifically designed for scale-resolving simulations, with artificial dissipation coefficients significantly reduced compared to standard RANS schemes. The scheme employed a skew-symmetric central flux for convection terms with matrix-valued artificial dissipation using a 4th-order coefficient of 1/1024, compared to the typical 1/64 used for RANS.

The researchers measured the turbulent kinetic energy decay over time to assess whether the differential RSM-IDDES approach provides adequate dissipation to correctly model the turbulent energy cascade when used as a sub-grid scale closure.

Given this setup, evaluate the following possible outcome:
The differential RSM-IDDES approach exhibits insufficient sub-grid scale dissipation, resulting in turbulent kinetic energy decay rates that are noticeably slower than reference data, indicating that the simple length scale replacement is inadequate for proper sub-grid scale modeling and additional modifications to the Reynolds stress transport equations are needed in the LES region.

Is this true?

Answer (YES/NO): YES